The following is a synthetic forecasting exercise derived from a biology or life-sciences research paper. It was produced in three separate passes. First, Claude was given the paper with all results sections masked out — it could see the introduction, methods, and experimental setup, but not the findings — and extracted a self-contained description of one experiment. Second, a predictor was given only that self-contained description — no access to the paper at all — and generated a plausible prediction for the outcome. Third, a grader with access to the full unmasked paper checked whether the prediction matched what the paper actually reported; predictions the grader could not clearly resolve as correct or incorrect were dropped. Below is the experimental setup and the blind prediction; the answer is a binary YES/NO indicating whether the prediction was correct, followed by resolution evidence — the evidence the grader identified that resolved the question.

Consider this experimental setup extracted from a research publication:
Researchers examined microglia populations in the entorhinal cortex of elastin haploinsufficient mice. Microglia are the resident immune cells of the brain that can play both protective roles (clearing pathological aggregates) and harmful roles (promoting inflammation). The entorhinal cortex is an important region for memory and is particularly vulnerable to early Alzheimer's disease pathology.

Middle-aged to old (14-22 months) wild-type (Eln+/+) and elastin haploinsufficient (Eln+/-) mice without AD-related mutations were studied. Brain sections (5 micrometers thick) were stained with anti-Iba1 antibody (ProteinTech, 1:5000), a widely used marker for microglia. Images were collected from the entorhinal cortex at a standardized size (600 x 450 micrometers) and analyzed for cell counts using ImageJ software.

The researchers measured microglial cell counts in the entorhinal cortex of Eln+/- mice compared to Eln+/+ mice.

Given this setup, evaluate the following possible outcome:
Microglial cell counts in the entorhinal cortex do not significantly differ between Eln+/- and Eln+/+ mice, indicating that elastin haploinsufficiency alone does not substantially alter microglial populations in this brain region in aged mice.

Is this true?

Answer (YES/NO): NO